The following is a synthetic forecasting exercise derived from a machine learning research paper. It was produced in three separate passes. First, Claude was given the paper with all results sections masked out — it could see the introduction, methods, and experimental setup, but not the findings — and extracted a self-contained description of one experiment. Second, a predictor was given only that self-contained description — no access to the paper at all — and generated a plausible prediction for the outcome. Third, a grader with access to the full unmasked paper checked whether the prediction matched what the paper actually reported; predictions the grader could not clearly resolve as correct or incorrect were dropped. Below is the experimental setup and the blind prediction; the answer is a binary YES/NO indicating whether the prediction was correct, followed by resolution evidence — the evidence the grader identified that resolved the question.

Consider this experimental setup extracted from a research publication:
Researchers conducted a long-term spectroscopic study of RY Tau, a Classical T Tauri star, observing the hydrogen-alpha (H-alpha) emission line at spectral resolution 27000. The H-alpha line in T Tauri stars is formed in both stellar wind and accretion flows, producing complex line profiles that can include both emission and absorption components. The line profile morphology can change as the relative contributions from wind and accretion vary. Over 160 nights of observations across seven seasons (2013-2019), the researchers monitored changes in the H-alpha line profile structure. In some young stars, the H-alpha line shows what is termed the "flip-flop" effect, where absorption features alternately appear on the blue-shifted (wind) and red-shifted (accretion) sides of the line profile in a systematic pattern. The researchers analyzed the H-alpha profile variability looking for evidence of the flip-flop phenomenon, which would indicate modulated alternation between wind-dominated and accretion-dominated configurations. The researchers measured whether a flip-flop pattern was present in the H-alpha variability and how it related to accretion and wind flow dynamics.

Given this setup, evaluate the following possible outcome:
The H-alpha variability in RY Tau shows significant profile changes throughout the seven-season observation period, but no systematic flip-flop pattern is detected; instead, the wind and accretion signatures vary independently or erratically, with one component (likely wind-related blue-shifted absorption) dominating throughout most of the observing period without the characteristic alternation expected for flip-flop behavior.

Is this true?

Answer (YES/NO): NO